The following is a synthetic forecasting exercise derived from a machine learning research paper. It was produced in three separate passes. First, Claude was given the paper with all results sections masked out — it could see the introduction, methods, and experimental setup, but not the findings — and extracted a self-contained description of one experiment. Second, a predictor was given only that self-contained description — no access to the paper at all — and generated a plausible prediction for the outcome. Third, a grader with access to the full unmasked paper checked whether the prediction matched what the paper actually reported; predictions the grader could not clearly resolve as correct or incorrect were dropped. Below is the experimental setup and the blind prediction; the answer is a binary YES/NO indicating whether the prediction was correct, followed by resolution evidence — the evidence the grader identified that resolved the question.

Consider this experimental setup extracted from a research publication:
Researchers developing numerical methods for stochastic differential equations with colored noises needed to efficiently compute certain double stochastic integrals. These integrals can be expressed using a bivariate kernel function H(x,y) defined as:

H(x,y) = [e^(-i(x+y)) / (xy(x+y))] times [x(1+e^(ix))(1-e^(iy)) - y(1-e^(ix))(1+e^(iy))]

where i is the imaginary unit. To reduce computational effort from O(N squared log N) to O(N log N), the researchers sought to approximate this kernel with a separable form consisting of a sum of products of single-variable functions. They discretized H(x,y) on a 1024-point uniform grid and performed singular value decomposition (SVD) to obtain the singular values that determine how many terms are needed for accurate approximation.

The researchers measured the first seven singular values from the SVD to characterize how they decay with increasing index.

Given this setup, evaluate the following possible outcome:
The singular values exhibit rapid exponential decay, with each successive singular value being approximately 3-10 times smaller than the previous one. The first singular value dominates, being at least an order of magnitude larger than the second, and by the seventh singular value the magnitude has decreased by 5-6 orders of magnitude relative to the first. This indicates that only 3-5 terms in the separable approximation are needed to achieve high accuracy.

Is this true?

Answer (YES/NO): NO